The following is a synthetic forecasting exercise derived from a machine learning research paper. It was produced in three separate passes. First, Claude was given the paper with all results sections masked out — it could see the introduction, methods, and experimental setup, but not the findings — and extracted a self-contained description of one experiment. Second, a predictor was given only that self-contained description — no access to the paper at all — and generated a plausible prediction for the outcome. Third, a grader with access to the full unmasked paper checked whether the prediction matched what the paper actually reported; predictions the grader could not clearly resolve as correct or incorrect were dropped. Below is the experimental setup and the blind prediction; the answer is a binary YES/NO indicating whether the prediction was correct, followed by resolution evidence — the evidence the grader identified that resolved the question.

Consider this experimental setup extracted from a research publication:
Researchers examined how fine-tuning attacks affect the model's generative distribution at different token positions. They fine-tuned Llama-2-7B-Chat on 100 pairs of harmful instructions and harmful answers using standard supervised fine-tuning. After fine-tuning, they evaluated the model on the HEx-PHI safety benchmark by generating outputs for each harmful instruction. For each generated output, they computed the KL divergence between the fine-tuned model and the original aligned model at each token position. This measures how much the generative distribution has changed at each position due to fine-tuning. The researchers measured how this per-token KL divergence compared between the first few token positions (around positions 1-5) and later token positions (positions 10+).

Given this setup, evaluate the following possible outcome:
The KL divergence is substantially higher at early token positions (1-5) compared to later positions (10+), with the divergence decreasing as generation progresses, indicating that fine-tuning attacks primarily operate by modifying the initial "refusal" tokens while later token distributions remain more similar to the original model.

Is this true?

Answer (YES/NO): YES